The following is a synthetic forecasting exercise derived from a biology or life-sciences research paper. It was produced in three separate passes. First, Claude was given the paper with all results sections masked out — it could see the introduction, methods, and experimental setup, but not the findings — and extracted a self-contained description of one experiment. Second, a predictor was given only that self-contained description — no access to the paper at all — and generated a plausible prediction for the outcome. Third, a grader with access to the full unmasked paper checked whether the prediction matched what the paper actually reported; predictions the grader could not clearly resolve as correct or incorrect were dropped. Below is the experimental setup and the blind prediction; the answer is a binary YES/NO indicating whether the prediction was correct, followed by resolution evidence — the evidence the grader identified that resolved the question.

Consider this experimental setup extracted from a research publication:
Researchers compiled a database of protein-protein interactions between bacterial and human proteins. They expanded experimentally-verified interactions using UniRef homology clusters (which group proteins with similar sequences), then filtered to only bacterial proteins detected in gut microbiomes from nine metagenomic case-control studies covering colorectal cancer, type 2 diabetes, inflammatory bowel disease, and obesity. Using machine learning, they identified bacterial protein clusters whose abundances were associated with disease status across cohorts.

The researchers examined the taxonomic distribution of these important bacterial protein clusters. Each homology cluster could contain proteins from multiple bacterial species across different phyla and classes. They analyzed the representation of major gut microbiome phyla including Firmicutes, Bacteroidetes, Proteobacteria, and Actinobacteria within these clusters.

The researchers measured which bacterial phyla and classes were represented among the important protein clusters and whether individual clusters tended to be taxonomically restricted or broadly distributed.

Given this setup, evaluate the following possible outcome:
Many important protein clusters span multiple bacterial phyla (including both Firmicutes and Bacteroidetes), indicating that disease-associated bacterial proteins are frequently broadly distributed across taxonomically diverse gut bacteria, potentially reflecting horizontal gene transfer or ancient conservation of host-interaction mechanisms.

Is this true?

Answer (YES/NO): YES